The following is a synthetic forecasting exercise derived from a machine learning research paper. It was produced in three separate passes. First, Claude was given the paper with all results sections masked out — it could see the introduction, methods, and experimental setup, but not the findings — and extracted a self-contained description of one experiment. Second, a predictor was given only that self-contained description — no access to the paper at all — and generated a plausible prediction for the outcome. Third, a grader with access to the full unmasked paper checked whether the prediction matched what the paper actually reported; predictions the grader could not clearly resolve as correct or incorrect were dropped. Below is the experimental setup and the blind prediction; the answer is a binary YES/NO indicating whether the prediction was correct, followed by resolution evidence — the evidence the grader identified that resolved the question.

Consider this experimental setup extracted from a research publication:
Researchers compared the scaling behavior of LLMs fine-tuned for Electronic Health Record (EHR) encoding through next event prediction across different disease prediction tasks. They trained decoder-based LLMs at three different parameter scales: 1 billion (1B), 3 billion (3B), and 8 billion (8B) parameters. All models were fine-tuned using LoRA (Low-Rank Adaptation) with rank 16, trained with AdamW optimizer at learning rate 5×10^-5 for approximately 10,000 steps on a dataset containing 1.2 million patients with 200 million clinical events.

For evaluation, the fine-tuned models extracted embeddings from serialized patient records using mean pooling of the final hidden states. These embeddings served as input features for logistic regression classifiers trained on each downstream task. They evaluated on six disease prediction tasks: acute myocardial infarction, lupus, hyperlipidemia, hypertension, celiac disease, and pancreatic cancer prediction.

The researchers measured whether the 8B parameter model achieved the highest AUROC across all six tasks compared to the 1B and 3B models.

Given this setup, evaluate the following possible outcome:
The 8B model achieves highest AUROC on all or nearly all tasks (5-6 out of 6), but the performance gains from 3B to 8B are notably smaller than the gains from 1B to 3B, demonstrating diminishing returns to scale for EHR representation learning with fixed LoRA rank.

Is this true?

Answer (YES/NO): NO